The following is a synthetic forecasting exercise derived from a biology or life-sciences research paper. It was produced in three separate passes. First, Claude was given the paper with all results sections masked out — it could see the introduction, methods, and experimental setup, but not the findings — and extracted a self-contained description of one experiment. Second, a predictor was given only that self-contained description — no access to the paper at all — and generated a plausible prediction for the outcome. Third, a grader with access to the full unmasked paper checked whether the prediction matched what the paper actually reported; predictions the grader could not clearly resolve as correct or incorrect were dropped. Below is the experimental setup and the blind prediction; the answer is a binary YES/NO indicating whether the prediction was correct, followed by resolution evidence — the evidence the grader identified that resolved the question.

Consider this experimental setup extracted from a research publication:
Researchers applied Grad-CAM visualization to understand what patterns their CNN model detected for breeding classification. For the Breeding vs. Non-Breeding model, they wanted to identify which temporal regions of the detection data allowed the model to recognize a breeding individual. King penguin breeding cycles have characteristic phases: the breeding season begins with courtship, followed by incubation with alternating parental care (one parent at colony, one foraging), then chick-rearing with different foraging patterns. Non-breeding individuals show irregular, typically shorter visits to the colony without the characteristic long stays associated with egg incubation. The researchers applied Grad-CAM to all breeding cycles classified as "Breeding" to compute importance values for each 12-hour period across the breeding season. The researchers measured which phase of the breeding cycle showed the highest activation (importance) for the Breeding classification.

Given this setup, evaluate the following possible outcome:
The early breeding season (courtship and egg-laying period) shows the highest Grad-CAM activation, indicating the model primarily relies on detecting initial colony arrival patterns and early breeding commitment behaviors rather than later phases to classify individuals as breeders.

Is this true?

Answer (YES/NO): YES